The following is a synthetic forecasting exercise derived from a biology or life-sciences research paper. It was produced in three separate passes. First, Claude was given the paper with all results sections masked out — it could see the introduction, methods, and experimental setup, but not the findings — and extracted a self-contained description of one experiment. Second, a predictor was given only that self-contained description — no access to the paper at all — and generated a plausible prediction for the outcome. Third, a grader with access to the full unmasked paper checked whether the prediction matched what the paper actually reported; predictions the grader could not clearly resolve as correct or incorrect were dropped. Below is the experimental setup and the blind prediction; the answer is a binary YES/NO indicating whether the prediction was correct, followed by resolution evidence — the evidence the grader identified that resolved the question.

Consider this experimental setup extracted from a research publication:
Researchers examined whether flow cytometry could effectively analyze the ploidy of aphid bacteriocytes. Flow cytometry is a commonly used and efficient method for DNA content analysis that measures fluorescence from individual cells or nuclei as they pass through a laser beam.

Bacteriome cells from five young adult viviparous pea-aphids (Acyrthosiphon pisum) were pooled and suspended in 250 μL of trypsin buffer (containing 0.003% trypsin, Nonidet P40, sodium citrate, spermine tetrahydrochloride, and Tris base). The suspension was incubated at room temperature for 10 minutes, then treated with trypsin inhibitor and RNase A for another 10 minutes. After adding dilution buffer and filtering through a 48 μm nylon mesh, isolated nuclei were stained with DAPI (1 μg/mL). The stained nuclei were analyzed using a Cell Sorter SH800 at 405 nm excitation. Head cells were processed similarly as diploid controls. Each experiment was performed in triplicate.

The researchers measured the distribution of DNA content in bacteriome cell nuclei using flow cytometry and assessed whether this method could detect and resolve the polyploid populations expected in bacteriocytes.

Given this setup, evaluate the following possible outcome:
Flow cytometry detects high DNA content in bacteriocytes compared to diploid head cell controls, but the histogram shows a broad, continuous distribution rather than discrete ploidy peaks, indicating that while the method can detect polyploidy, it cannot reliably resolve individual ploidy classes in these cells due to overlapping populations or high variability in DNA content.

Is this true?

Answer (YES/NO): NO